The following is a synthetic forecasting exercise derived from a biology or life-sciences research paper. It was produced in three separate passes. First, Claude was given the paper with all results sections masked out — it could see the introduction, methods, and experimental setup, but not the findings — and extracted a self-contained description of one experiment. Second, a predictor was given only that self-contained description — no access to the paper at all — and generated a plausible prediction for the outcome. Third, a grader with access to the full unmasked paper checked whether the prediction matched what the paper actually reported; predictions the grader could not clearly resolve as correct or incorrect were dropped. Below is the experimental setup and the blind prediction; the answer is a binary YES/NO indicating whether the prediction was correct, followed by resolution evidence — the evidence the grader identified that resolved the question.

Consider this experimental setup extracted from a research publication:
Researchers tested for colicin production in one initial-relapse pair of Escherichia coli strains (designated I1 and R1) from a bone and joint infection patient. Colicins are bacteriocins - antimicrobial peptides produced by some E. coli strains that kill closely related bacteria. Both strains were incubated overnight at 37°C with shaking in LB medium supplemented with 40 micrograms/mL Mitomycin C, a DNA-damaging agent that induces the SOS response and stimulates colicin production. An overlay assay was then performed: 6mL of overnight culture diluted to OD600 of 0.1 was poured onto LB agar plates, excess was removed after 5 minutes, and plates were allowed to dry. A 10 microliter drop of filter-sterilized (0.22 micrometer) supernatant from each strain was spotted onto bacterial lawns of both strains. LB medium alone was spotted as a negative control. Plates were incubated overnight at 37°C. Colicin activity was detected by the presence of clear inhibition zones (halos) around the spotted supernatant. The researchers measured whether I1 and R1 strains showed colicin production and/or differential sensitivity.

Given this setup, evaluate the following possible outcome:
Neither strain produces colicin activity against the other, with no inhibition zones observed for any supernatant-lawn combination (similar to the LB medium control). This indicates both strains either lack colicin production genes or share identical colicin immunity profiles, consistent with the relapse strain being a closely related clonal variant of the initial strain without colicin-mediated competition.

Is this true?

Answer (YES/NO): NO